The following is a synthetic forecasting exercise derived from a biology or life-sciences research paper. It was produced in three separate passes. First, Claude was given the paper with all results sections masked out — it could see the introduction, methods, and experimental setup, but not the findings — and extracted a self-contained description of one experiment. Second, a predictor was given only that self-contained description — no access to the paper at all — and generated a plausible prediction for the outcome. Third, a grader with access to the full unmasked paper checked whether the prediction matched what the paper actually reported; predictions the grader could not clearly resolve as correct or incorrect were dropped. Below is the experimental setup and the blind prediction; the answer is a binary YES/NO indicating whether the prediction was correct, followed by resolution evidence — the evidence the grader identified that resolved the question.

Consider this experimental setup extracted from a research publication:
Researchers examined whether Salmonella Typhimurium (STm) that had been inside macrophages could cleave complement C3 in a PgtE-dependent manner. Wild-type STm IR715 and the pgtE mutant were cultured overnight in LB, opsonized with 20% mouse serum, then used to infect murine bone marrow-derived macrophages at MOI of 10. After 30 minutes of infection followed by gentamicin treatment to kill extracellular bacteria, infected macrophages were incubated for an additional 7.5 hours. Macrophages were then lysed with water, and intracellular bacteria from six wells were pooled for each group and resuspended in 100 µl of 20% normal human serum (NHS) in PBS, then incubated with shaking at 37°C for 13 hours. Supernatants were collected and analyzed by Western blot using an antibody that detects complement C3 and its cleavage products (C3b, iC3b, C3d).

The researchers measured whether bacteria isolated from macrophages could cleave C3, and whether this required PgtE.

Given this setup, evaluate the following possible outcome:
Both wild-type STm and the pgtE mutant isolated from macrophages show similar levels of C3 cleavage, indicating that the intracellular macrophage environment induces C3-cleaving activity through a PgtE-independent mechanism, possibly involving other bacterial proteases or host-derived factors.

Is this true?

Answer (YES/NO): NO